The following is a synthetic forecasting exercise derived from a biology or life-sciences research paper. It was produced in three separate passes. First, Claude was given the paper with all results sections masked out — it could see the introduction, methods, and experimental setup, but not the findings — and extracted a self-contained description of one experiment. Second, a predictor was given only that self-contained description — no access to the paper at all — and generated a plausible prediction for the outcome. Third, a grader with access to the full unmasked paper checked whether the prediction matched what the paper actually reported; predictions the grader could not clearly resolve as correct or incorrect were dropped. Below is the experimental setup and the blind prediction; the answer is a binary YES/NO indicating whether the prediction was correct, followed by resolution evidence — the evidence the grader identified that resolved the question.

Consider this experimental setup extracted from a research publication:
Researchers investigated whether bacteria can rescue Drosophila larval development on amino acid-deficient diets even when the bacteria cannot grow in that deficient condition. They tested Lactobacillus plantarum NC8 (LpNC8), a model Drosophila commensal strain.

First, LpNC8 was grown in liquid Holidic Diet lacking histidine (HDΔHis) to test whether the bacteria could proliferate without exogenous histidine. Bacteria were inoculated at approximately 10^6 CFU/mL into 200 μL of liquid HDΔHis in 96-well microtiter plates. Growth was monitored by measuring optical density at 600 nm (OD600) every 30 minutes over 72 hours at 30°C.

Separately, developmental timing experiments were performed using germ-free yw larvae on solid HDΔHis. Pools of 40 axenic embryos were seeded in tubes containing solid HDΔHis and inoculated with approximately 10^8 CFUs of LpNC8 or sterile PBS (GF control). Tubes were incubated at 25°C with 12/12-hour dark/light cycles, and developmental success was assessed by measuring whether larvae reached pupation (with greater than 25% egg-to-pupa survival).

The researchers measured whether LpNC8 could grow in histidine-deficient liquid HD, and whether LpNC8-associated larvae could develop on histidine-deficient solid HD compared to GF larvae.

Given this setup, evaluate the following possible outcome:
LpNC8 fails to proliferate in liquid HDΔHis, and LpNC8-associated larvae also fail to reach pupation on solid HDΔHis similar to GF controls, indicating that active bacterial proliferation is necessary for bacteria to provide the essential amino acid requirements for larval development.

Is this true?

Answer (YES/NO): NO